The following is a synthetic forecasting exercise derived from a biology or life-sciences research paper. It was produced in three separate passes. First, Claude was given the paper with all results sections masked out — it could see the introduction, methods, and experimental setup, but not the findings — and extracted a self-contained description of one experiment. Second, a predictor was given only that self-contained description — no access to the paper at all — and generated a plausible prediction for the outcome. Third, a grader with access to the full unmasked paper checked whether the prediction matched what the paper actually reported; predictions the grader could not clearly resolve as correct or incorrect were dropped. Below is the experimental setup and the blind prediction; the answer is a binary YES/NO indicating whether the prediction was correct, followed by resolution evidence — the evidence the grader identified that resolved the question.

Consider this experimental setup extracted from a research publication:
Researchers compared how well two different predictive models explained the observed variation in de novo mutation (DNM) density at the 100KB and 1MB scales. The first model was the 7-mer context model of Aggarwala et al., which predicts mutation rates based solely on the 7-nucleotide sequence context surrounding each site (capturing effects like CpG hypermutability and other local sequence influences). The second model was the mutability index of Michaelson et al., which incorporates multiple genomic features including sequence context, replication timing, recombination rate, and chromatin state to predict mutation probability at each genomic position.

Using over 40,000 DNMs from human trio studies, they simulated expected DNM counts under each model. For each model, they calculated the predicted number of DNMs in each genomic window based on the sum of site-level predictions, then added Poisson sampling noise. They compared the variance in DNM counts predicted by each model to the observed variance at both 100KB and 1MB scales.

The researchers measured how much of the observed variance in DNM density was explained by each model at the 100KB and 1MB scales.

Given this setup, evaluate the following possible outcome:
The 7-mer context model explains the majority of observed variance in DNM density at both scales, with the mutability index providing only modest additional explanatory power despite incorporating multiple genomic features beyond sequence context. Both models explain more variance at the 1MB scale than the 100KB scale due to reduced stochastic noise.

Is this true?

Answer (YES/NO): NO